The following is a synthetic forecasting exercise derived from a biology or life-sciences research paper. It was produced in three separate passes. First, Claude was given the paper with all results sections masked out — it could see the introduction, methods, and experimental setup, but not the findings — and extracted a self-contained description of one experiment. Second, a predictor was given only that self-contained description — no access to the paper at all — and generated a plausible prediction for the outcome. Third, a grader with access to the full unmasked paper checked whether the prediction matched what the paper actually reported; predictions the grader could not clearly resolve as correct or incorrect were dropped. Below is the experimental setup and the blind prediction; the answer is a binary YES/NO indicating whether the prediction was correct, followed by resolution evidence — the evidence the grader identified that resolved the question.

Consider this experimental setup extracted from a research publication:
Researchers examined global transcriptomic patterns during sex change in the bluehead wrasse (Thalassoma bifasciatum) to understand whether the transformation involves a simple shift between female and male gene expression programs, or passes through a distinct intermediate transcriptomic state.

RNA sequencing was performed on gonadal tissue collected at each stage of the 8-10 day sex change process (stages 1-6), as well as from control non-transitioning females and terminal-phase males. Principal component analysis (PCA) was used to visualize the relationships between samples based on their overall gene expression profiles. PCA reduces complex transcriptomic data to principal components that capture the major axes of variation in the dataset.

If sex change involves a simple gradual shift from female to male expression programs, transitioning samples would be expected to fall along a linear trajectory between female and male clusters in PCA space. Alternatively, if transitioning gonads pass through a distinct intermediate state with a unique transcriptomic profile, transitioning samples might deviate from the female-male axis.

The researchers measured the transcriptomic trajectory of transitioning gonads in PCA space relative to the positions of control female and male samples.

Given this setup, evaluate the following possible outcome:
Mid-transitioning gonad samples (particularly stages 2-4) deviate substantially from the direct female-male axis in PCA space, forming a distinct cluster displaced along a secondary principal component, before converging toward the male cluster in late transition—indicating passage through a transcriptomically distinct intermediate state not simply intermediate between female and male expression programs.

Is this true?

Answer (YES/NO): YES